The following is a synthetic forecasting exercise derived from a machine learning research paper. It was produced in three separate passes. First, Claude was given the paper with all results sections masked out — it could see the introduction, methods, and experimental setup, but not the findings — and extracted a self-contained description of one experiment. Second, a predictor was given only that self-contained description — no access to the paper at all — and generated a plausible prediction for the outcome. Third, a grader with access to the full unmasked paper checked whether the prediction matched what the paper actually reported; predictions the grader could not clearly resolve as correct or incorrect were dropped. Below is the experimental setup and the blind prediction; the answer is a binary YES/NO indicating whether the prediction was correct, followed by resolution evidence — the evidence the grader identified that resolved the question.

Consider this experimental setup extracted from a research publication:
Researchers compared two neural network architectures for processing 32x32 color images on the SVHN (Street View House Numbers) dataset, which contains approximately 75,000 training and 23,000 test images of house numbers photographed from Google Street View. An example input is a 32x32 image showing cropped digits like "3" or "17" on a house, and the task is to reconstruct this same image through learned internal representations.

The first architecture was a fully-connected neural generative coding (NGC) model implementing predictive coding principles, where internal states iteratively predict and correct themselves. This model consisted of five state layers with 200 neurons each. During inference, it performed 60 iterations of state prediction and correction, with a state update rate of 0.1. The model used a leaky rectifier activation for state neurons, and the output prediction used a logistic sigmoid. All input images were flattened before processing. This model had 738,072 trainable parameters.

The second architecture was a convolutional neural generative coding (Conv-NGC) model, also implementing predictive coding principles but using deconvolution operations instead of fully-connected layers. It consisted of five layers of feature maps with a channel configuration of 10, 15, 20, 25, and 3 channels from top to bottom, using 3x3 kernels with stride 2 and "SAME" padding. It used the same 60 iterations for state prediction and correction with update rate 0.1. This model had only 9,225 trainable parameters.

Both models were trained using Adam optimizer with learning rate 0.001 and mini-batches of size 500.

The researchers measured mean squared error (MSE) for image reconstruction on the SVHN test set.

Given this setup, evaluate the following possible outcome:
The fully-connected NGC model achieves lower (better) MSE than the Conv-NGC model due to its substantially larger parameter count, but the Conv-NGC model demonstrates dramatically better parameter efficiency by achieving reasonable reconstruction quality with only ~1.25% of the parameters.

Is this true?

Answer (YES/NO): NO